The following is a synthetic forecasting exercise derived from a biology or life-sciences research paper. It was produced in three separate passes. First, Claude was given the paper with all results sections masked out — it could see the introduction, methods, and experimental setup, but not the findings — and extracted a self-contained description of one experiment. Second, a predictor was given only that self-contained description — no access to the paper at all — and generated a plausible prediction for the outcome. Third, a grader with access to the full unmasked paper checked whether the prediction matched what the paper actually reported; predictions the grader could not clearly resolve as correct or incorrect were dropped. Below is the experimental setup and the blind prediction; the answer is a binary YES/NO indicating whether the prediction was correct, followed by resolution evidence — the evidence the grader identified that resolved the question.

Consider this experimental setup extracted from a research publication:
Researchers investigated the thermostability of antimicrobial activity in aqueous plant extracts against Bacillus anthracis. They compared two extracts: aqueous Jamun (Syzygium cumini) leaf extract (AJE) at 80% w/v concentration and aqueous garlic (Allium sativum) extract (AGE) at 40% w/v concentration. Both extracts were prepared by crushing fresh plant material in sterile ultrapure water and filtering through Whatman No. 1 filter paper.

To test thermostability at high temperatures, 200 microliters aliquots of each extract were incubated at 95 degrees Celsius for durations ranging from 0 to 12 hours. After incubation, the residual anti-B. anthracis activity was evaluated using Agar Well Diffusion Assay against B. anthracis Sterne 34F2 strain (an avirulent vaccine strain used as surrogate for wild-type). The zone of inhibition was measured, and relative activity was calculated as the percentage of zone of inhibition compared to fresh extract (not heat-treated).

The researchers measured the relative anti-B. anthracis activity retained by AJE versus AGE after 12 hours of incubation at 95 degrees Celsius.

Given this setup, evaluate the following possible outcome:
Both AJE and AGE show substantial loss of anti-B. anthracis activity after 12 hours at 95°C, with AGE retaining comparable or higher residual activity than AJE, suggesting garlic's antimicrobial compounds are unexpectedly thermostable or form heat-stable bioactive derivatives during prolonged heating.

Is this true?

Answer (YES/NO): NO